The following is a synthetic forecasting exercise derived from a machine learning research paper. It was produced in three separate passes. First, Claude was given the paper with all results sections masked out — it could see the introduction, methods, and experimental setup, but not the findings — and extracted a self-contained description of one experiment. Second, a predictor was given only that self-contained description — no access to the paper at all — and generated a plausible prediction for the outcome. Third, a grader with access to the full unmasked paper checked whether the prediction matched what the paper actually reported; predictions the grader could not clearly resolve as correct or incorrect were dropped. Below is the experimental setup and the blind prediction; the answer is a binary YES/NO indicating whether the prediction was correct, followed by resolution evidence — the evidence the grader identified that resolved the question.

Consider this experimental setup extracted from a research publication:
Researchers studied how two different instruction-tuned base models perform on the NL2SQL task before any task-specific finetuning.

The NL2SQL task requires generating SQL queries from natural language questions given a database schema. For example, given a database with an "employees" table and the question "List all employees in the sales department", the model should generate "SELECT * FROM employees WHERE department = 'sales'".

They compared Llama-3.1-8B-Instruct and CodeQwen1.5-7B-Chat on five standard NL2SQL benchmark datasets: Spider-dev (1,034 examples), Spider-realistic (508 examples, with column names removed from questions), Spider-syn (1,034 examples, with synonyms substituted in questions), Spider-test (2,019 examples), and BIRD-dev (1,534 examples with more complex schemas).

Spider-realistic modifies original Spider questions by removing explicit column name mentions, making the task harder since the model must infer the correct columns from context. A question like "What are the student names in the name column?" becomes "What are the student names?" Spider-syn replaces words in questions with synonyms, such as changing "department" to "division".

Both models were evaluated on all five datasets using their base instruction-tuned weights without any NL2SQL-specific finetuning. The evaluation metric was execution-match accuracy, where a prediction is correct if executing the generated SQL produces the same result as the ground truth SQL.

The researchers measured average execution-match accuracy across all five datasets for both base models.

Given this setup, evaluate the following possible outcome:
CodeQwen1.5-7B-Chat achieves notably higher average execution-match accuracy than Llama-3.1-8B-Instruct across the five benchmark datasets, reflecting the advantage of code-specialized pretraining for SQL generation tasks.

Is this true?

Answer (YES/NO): YES